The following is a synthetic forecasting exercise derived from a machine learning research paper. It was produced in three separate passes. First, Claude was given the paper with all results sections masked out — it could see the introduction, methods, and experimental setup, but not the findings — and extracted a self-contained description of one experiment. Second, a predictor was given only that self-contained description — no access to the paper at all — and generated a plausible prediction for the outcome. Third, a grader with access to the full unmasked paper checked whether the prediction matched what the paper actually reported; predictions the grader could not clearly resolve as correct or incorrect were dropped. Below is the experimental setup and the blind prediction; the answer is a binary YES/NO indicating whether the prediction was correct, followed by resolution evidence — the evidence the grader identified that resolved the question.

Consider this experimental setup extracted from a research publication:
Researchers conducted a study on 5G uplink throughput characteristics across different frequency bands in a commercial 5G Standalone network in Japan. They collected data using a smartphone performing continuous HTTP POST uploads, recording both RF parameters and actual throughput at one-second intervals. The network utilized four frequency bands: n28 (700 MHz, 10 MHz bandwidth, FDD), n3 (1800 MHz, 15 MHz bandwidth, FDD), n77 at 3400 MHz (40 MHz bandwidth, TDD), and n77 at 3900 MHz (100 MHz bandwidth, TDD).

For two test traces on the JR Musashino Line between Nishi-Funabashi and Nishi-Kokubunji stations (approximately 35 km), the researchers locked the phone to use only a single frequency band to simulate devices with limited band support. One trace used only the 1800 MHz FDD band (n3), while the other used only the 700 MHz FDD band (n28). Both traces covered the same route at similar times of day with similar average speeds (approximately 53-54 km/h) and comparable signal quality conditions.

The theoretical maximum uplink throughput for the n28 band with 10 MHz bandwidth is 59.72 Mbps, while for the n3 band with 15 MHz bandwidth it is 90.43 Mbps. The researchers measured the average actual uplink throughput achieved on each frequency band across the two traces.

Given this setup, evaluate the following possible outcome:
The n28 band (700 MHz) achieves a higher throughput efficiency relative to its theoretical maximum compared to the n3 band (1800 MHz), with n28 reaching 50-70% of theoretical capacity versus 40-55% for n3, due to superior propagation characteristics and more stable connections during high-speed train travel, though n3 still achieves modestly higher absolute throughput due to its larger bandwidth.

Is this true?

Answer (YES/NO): NO